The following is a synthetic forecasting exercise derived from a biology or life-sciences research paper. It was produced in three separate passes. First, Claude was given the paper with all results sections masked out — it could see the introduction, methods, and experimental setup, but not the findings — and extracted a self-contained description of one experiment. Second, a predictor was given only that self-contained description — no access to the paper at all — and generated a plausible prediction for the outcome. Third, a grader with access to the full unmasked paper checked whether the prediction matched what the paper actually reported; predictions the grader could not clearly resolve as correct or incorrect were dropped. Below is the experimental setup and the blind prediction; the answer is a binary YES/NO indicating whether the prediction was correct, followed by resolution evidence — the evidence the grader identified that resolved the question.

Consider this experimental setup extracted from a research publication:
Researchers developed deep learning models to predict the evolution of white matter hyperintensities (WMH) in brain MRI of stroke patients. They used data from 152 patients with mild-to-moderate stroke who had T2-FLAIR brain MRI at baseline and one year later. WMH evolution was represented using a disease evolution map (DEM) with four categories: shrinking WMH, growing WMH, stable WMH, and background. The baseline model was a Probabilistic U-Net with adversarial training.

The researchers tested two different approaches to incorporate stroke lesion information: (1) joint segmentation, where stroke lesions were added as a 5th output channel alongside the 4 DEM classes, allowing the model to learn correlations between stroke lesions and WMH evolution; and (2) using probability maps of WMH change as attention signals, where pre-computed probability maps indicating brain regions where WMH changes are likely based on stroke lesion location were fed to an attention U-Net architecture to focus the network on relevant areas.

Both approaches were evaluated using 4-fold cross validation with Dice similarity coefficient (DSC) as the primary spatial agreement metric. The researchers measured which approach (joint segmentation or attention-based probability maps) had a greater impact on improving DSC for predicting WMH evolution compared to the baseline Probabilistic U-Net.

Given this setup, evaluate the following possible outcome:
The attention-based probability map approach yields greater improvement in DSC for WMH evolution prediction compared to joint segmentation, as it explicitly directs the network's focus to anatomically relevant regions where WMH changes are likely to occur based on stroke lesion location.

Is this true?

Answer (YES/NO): NO